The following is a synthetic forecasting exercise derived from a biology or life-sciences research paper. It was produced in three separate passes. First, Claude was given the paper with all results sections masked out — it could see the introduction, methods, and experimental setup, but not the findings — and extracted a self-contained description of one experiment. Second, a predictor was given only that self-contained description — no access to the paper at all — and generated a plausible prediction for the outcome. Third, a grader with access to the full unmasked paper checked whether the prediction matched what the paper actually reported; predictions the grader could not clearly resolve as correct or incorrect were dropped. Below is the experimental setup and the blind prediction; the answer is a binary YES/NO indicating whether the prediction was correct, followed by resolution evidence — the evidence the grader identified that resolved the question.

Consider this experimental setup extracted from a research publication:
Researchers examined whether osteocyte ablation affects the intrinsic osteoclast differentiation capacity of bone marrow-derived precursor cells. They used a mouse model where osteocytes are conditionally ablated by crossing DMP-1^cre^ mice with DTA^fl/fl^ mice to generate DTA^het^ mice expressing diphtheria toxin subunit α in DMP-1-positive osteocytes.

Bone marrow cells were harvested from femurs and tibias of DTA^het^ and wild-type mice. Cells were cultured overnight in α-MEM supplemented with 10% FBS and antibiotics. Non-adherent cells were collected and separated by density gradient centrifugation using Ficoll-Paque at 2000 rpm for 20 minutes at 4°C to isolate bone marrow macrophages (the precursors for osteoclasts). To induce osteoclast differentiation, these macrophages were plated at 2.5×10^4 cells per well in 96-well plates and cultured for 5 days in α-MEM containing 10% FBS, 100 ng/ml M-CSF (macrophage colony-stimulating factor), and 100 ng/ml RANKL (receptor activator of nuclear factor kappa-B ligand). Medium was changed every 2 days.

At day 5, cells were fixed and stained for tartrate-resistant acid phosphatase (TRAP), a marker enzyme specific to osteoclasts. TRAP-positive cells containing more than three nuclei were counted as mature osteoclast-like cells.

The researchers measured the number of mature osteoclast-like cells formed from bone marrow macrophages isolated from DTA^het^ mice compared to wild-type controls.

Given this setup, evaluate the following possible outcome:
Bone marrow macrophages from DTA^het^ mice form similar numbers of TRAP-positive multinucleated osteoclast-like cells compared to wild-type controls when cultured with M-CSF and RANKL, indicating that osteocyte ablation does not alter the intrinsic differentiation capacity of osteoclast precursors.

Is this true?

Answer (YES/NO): NO